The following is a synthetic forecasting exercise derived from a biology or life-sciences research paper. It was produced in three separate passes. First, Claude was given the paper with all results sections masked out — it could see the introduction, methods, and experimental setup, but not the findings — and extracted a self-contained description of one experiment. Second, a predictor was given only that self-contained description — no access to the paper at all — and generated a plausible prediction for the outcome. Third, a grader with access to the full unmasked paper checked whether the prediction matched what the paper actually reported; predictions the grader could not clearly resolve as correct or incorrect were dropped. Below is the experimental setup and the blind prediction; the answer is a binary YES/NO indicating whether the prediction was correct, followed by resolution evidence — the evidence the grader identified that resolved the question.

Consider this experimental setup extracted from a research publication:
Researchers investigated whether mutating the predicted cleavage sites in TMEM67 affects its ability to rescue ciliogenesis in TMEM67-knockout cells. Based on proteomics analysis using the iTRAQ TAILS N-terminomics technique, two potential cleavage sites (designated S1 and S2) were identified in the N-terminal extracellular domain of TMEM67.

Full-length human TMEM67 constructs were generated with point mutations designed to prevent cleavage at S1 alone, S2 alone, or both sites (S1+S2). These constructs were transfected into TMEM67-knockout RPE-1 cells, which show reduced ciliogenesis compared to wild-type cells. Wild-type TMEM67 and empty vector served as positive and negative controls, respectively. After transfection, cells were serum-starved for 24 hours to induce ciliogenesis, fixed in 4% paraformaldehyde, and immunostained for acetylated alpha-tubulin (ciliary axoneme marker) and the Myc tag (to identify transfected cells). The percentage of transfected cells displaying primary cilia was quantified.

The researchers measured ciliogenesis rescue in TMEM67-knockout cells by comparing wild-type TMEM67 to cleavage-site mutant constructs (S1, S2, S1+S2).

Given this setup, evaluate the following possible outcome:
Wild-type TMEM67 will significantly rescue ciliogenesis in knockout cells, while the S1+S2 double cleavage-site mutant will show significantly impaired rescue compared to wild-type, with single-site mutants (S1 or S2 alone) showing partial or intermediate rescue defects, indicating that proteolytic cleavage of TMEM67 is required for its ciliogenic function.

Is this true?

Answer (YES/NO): NO